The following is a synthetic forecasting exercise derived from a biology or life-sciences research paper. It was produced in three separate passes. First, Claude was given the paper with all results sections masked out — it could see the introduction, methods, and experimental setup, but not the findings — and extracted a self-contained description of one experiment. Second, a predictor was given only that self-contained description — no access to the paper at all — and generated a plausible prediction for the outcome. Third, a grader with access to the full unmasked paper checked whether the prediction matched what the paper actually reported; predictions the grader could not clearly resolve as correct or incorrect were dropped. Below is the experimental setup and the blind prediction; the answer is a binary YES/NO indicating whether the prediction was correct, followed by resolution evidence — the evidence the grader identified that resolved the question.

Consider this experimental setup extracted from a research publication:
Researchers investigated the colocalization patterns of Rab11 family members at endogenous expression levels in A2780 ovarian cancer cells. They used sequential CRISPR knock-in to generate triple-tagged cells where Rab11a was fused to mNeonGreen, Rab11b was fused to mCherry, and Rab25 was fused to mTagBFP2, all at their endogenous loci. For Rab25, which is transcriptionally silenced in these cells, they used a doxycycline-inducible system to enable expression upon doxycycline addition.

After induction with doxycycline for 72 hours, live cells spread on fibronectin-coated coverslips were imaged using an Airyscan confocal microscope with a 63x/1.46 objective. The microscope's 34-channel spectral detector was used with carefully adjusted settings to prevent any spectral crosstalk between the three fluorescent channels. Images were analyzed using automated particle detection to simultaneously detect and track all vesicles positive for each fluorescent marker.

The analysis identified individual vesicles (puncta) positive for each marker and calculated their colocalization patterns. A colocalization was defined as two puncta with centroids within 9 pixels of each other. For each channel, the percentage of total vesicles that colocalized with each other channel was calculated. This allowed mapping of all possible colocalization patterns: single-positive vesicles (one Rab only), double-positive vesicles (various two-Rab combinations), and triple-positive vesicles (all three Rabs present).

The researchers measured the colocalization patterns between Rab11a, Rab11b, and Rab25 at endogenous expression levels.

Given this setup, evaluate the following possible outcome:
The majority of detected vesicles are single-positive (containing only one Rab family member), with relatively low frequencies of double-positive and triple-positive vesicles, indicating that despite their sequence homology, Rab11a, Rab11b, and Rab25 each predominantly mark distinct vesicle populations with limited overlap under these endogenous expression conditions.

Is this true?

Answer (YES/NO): NO